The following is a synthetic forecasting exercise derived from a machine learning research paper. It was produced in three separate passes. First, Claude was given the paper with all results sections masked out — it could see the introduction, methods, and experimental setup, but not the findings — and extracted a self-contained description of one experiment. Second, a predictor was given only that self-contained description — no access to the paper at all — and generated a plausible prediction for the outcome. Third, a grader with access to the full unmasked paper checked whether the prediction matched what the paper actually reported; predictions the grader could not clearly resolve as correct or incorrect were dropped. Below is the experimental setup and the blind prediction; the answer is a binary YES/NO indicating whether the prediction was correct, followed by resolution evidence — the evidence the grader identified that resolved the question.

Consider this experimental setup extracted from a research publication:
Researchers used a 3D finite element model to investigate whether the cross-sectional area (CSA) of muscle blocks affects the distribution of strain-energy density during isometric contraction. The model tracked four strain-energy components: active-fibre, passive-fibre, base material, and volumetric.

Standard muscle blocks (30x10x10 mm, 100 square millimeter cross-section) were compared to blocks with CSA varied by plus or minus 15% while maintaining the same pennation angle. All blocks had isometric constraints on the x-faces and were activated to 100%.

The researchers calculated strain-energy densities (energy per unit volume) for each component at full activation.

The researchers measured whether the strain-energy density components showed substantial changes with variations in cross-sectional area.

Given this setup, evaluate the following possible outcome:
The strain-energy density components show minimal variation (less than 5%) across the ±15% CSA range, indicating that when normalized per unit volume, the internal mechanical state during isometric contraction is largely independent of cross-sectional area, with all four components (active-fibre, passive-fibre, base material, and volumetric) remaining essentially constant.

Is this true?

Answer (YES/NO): YES